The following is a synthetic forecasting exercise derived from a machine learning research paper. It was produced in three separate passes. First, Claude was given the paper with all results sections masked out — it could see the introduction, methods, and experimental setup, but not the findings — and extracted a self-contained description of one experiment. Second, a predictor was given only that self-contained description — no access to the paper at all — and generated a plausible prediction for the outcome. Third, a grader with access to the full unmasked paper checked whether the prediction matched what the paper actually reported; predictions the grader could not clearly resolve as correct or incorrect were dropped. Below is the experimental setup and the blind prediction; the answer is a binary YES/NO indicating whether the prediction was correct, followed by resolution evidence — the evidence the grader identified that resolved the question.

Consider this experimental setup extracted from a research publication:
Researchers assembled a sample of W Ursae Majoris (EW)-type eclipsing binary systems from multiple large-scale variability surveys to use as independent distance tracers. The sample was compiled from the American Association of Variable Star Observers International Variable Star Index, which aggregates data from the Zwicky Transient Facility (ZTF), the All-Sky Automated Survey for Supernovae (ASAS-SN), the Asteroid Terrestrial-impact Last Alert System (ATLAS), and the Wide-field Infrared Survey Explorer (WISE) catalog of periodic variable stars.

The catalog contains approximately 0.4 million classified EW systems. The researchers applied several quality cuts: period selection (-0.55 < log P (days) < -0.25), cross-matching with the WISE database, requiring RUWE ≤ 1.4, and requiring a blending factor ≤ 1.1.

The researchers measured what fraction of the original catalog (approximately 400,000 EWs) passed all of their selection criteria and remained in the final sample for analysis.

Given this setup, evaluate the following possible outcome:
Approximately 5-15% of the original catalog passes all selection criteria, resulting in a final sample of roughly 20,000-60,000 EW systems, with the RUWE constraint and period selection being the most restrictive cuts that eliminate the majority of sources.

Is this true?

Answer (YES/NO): NO